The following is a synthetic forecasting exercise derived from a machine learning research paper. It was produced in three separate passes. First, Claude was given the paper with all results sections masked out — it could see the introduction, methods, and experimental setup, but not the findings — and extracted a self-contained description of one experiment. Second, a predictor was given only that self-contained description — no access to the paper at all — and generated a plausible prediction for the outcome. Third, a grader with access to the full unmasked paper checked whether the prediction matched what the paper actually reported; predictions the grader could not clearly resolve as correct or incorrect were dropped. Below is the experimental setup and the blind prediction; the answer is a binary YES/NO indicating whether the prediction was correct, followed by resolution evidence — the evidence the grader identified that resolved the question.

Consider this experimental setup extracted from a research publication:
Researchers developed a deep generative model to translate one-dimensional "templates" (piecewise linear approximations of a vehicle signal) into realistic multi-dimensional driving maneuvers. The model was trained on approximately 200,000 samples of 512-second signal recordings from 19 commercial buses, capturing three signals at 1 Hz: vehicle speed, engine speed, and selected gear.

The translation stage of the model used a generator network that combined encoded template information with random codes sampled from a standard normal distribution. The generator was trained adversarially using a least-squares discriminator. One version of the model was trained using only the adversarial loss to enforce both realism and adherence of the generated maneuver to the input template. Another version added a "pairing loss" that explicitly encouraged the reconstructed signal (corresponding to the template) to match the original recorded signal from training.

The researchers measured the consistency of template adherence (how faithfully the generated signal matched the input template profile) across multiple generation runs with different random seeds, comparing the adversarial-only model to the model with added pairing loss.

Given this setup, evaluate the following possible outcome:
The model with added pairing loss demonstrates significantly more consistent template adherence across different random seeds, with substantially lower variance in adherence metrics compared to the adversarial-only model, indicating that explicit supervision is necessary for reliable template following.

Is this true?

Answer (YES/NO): NO